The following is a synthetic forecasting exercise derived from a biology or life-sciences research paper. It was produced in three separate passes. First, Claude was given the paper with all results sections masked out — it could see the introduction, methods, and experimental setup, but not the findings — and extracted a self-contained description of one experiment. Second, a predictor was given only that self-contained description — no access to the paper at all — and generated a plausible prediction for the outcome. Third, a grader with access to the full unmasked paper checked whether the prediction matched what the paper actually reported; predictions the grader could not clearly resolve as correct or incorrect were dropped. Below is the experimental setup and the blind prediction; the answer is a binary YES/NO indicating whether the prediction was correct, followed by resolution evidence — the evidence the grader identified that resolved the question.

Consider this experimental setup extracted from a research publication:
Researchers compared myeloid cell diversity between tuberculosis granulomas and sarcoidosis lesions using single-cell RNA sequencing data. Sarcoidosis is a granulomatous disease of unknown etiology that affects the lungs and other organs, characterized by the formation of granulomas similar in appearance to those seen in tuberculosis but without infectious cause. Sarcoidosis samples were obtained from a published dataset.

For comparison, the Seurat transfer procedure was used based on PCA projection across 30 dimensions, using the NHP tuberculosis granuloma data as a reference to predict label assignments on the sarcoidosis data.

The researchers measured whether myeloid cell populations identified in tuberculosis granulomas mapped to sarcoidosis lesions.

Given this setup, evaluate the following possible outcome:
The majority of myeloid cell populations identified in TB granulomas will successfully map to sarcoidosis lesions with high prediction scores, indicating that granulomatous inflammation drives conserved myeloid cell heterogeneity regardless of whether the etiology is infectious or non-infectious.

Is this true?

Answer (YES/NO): NO